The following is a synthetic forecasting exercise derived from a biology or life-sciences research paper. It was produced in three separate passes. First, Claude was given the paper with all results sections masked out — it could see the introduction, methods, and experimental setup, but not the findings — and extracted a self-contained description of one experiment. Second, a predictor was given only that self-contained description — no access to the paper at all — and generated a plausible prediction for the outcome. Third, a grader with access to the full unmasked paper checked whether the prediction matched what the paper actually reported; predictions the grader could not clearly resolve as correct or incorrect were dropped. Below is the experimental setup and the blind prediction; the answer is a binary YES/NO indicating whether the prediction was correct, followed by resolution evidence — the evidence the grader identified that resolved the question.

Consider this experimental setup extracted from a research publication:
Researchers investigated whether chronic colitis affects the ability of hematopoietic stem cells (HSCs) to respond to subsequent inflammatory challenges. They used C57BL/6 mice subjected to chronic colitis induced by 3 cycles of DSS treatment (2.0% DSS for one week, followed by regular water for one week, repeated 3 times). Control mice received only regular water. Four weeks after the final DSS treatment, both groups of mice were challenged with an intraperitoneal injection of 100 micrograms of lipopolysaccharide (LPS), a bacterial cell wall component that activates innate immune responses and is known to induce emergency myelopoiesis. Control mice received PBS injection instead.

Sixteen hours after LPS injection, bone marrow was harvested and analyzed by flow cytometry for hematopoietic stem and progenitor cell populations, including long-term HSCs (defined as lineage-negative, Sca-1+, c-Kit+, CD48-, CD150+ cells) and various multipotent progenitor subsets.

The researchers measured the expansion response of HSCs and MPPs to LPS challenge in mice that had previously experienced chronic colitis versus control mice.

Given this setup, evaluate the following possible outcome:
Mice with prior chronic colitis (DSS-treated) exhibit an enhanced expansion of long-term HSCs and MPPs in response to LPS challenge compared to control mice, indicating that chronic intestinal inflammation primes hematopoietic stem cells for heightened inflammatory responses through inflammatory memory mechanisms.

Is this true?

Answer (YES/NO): NO